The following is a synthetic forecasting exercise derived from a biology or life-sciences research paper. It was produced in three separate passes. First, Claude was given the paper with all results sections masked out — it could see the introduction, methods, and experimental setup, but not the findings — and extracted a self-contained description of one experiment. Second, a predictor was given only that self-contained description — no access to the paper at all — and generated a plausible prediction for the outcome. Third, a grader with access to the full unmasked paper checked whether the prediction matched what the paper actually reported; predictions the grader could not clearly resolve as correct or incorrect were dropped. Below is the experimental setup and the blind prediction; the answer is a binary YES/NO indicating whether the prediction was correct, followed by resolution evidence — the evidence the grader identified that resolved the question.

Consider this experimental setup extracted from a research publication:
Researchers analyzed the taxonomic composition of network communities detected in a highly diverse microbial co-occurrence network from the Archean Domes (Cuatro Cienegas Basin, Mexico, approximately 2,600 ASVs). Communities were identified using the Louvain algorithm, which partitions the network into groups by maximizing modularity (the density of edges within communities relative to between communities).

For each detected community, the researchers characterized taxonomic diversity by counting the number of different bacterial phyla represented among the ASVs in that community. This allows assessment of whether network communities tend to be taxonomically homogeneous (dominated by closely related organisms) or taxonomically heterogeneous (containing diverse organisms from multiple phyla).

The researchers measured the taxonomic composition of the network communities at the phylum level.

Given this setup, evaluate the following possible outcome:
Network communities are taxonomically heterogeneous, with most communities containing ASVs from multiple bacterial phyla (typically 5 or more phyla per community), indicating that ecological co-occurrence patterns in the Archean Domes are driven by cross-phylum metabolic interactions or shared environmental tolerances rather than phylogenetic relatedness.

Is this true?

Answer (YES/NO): YES